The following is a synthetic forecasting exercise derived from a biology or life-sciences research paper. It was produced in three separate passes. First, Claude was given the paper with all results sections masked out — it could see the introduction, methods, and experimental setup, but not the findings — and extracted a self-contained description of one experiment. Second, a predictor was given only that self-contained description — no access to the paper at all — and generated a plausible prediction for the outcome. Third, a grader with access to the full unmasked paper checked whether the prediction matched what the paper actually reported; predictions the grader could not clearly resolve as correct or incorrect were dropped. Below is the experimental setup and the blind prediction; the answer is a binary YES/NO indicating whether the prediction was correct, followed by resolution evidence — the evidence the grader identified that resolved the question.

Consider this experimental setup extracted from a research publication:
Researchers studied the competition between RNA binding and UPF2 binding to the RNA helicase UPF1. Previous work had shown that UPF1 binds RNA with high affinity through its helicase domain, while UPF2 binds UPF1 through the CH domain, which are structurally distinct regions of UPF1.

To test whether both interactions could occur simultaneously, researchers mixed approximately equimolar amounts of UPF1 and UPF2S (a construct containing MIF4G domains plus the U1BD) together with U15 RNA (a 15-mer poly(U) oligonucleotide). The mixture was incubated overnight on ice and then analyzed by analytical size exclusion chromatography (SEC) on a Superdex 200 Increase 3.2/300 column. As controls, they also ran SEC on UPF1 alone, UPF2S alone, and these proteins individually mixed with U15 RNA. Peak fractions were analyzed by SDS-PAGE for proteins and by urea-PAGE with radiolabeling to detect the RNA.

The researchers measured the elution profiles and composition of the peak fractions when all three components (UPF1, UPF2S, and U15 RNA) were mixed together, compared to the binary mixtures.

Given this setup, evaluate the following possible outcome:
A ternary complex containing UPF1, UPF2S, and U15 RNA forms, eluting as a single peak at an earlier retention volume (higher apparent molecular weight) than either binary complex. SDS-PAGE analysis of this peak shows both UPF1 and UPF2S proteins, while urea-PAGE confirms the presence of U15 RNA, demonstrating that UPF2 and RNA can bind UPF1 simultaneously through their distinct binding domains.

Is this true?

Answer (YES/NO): NO